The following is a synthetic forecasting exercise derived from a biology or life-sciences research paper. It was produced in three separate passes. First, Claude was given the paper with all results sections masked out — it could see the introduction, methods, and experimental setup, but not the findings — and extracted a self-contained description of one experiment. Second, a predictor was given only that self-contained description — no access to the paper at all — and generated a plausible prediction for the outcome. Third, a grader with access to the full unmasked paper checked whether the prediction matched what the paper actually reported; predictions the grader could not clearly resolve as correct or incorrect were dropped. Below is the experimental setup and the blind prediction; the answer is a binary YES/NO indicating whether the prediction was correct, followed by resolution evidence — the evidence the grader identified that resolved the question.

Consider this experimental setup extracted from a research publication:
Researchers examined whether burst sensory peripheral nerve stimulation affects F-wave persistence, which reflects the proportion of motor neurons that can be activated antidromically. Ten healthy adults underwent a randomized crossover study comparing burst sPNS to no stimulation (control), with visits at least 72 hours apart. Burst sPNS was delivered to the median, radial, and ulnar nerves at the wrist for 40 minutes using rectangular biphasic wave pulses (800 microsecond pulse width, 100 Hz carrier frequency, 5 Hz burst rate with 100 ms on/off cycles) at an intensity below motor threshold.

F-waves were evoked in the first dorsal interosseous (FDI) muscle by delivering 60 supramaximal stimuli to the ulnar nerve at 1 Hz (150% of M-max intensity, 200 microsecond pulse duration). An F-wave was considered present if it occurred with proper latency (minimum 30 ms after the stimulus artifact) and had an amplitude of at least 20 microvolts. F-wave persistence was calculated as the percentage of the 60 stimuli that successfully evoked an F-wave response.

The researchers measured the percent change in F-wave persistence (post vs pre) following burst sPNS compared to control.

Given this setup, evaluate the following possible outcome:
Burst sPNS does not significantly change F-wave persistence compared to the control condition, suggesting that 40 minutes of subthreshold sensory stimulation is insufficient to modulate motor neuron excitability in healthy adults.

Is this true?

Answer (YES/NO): NO